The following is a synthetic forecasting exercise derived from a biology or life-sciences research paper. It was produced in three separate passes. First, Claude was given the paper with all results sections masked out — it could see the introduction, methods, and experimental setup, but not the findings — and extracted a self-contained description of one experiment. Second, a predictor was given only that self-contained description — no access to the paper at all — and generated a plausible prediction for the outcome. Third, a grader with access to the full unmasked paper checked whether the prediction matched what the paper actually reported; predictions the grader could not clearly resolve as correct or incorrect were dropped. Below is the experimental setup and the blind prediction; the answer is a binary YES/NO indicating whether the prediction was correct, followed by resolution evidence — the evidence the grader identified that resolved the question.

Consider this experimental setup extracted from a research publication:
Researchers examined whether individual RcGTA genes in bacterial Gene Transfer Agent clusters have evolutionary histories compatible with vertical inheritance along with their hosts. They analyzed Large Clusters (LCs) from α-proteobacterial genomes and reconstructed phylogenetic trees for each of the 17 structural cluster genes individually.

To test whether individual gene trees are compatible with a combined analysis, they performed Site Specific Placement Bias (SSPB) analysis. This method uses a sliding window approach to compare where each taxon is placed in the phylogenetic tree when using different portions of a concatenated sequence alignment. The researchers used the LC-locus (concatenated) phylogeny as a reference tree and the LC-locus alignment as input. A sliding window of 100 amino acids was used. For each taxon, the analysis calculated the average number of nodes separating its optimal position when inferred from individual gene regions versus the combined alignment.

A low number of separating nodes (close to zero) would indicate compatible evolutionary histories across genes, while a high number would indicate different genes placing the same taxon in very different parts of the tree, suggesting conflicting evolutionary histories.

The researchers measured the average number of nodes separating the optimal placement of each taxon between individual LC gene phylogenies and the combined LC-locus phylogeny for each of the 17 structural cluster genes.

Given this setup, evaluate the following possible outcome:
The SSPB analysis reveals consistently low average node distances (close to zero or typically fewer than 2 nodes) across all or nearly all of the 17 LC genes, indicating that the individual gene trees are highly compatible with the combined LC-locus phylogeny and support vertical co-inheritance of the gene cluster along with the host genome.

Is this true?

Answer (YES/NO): NO